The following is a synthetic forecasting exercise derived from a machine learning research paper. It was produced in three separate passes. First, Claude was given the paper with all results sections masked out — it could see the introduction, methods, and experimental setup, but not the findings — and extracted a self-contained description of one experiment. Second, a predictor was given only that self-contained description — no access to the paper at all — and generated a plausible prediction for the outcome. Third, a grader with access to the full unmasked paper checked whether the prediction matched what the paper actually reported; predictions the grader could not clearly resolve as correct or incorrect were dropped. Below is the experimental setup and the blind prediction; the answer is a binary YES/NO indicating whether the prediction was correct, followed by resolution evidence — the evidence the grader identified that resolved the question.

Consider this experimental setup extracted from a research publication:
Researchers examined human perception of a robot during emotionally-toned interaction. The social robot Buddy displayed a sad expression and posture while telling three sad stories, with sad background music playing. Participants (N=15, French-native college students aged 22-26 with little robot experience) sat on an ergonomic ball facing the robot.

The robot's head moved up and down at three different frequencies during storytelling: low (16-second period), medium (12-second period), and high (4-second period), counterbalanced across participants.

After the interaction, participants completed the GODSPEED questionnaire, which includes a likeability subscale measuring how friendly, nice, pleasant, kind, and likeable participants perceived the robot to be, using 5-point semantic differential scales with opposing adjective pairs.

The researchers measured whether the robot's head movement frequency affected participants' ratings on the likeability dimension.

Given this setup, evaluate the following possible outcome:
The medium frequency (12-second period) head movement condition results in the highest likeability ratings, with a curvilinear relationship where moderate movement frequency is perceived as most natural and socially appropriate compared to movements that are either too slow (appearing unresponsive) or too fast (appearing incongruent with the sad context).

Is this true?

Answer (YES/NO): NO